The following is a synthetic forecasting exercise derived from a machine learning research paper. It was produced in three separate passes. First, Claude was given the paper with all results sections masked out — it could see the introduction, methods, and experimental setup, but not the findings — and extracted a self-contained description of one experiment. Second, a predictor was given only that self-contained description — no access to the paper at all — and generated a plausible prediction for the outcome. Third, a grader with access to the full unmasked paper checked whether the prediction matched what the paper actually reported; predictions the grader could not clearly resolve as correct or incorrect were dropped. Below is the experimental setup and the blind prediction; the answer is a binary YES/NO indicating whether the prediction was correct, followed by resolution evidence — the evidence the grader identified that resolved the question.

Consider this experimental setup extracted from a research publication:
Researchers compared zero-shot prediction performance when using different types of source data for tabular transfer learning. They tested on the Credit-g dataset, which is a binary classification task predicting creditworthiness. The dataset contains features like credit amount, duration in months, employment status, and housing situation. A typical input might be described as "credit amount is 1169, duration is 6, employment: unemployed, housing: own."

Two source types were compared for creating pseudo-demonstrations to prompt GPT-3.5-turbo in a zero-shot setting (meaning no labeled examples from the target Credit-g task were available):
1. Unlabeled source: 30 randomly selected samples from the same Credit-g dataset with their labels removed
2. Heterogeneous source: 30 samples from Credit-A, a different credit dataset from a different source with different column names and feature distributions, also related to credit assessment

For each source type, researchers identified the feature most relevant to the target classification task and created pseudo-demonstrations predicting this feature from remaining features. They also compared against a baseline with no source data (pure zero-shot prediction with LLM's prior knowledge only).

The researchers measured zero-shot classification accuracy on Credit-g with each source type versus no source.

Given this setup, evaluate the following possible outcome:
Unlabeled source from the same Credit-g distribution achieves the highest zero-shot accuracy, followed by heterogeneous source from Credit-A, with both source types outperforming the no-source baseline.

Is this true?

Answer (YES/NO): YES